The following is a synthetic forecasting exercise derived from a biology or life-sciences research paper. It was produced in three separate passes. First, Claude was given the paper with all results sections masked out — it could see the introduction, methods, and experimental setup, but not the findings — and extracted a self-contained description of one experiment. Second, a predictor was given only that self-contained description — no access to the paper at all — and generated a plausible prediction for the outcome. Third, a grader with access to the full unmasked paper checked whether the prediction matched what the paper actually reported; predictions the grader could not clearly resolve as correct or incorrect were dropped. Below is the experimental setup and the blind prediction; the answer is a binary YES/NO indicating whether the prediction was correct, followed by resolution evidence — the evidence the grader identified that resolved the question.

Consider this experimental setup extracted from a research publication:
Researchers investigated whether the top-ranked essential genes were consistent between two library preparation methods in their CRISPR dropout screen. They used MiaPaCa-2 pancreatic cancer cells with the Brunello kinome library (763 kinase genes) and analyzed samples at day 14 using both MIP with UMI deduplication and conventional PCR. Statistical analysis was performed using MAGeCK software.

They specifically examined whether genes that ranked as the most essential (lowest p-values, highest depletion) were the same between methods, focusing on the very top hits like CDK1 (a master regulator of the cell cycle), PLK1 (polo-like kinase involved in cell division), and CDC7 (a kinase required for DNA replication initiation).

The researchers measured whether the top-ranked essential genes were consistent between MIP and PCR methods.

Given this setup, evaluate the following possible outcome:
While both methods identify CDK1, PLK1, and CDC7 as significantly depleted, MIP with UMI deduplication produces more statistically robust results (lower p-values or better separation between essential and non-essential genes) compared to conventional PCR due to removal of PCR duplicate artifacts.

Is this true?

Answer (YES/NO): YES